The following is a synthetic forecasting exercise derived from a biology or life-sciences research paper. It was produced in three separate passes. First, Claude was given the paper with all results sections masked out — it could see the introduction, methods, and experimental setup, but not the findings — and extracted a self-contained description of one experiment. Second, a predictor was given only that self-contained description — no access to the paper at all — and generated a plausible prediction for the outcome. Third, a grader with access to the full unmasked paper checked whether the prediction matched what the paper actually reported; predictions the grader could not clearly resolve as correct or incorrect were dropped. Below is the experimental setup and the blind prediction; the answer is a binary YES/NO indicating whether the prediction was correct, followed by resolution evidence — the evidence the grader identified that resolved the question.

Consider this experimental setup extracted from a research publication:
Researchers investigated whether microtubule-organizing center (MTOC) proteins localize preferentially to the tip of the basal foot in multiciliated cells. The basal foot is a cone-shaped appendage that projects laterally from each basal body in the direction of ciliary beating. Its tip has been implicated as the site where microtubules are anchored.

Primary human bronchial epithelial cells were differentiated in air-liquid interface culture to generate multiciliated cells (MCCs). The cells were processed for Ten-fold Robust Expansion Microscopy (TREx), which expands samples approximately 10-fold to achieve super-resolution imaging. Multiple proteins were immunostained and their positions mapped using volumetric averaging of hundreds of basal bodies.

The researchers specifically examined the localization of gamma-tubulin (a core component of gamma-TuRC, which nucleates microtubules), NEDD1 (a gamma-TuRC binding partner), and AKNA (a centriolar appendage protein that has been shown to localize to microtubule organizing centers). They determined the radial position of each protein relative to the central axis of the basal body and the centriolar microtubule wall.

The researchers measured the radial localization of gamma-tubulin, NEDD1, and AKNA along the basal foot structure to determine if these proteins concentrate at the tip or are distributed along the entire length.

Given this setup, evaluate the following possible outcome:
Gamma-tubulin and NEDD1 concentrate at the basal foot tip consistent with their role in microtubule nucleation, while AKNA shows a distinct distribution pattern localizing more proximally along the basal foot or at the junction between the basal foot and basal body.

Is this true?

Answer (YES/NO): NO